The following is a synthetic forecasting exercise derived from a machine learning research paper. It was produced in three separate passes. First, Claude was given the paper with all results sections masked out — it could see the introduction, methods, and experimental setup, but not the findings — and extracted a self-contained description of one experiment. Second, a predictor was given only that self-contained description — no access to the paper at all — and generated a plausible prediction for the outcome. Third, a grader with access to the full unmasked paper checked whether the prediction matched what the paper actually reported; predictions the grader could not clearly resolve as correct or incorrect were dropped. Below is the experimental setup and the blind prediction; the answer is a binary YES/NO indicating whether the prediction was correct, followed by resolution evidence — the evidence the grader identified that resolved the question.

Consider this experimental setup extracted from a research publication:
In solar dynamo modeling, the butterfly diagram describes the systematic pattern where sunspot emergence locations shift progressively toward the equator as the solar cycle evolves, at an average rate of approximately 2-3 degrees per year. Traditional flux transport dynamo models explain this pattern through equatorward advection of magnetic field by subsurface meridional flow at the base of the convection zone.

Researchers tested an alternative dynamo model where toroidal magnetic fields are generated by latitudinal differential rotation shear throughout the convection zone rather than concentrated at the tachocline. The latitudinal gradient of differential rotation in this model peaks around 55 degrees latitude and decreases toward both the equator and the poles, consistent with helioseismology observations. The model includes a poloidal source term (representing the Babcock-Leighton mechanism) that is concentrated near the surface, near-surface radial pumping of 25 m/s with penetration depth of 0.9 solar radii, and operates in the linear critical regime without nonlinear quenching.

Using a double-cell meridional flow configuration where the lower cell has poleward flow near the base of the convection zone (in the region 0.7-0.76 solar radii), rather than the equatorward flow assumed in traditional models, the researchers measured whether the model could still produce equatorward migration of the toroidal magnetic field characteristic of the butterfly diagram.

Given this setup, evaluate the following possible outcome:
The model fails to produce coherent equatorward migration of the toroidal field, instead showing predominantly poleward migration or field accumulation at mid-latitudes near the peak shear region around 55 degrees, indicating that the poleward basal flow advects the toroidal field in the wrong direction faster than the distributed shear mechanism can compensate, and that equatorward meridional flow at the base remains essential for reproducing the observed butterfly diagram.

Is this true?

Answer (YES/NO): NO